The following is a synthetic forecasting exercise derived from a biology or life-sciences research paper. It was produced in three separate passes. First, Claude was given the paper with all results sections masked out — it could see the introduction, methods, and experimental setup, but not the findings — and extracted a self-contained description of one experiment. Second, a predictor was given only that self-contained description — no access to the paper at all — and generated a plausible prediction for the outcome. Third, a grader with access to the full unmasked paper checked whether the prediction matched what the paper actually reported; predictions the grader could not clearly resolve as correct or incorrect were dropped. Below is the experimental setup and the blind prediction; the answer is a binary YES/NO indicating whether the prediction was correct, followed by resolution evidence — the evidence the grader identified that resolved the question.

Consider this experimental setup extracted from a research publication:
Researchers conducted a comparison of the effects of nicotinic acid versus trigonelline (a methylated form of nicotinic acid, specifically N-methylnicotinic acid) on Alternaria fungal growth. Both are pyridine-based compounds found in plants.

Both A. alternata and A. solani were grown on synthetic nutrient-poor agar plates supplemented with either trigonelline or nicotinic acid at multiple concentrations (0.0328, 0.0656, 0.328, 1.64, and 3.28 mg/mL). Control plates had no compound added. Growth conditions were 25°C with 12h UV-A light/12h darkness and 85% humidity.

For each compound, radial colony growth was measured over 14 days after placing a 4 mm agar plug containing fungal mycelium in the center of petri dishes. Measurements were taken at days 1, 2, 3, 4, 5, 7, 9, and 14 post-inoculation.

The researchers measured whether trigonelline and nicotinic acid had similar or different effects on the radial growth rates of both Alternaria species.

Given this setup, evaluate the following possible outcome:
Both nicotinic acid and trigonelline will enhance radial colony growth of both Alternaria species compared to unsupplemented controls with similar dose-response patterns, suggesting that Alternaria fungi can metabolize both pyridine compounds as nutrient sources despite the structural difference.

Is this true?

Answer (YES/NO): NO